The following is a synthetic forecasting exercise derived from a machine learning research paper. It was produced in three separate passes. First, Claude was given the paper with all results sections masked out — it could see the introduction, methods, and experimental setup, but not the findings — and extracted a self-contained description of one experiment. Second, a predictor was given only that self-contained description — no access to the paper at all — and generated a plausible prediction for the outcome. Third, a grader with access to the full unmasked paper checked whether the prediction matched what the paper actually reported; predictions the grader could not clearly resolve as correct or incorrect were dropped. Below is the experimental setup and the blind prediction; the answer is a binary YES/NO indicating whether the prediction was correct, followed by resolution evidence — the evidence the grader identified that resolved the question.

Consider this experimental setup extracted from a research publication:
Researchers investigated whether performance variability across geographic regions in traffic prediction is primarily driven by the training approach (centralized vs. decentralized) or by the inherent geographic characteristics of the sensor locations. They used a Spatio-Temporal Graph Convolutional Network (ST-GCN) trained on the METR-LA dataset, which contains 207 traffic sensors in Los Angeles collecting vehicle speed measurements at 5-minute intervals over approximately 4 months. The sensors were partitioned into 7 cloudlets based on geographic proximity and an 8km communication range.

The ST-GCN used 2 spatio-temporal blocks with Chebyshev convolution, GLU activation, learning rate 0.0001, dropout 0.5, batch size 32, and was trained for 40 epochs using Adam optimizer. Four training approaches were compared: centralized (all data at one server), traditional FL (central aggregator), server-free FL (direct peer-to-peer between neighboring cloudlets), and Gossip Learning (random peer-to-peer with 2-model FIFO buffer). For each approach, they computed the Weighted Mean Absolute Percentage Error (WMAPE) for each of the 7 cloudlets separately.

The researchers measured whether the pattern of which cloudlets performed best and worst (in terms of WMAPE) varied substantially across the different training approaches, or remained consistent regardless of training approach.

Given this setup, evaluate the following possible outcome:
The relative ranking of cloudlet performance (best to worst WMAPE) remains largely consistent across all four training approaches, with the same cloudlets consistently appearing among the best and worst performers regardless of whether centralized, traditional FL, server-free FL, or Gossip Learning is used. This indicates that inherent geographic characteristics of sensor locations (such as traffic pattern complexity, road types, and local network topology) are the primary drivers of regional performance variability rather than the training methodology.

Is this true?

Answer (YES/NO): YES